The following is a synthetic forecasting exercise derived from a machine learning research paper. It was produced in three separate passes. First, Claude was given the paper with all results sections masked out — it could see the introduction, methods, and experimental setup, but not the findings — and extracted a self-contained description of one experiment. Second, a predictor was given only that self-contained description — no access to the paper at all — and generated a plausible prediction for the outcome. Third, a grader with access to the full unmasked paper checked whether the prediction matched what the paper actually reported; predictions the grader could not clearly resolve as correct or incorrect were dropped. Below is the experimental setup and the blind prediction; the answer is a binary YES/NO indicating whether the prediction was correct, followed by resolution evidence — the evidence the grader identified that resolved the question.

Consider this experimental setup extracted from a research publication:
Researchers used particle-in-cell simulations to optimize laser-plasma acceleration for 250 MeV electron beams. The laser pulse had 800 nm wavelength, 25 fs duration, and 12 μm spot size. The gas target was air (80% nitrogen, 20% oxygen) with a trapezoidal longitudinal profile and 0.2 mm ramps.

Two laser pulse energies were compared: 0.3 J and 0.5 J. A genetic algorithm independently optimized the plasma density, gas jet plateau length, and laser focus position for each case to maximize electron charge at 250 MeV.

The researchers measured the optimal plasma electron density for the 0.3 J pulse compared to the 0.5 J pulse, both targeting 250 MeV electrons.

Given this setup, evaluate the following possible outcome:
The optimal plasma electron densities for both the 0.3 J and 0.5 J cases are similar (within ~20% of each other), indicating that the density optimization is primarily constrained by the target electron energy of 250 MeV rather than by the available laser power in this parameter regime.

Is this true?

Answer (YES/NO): YES